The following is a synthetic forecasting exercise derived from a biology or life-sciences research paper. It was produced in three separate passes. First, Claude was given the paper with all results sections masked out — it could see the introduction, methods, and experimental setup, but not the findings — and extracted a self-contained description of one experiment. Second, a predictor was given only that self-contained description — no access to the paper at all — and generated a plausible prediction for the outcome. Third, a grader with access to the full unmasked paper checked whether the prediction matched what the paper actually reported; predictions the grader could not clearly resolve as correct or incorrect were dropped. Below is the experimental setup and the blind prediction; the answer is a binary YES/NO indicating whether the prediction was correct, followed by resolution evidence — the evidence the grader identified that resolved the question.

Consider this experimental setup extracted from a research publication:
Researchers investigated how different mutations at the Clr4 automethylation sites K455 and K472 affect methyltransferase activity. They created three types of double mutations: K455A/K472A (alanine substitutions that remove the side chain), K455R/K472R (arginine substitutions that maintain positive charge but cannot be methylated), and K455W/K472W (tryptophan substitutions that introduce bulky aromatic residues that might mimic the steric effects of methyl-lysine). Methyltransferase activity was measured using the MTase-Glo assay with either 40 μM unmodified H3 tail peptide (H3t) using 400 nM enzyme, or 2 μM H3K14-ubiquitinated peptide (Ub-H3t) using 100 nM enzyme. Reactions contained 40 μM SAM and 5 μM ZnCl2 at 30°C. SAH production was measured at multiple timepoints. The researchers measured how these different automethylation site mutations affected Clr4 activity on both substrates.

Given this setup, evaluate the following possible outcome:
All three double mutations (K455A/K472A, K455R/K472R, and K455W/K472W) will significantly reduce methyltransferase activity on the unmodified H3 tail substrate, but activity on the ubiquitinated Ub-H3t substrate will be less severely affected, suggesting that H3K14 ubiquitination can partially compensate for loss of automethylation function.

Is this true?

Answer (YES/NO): NO